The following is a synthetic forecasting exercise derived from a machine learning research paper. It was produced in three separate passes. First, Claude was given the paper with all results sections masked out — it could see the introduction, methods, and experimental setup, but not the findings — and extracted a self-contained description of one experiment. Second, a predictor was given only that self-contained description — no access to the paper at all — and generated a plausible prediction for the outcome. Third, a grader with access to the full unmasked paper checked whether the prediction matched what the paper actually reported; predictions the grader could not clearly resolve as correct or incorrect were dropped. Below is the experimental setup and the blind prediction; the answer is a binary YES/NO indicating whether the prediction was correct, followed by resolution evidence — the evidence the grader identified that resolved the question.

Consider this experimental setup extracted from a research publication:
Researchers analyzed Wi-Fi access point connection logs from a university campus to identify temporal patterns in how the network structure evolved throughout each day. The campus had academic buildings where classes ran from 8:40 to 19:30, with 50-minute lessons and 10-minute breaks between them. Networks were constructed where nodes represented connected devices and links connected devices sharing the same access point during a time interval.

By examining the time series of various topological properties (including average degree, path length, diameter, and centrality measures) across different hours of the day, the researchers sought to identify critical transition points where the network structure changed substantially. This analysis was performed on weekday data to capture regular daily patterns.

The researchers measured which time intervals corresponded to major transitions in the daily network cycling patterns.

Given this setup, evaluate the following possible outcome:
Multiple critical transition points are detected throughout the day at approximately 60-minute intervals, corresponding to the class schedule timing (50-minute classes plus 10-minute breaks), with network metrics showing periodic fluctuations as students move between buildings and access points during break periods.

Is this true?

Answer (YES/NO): NO